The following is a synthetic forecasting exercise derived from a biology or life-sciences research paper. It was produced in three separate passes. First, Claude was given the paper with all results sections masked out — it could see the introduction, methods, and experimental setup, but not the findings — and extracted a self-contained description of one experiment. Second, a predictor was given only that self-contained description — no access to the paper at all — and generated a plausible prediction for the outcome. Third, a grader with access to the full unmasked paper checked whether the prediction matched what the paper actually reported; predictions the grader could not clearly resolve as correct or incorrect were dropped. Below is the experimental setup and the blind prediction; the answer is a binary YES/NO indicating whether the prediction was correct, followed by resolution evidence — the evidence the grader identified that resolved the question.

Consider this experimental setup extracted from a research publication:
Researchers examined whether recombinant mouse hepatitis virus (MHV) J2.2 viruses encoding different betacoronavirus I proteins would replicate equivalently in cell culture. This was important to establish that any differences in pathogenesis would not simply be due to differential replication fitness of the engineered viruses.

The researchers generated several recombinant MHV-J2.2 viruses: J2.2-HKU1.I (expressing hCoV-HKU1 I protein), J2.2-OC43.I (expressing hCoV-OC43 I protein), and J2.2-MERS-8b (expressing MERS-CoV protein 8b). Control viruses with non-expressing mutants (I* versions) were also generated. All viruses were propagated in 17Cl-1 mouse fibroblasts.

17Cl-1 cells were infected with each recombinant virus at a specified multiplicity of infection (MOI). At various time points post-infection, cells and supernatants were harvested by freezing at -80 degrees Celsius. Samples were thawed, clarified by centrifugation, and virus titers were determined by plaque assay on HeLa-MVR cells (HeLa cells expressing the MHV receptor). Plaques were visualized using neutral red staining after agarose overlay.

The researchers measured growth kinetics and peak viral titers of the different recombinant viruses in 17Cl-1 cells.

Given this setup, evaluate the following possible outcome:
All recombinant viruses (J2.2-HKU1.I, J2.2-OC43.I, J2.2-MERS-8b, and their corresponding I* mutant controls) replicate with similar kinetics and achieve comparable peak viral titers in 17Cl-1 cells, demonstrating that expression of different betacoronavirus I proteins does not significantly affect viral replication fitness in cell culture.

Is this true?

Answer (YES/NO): YES